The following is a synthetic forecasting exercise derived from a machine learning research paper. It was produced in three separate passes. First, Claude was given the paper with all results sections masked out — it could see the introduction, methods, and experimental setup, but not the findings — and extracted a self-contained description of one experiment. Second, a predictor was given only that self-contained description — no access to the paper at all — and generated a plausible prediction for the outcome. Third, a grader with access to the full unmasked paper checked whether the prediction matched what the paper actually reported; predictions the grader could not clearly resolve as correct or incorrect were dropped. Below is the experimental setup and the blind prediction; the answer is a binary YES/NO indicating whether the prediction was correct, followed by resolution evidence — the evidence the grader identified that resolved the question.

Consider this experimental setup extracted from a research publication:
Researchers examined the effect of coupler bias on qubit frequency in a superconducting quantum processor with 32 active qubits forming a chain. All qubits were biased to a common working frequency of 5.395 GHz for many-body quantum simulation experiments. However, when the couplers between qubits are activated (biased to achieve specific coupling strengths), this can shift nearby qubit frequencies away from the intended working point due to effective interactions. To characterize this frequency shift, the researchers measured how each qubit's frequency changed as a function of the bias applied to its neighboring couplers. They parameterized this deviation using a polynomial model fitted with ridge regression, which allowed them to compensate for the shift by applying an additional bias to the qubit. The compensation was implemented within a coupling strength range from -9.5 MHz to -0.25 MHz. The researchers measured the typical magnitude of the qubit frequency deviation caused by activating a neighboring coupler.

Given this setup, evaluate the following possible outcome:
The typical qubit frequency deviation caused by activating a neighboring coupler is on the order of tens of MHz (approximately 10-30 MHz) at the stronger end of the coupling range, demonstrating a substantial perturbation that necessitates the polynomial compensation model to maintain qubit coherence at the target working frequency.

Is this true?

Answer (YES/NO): YES